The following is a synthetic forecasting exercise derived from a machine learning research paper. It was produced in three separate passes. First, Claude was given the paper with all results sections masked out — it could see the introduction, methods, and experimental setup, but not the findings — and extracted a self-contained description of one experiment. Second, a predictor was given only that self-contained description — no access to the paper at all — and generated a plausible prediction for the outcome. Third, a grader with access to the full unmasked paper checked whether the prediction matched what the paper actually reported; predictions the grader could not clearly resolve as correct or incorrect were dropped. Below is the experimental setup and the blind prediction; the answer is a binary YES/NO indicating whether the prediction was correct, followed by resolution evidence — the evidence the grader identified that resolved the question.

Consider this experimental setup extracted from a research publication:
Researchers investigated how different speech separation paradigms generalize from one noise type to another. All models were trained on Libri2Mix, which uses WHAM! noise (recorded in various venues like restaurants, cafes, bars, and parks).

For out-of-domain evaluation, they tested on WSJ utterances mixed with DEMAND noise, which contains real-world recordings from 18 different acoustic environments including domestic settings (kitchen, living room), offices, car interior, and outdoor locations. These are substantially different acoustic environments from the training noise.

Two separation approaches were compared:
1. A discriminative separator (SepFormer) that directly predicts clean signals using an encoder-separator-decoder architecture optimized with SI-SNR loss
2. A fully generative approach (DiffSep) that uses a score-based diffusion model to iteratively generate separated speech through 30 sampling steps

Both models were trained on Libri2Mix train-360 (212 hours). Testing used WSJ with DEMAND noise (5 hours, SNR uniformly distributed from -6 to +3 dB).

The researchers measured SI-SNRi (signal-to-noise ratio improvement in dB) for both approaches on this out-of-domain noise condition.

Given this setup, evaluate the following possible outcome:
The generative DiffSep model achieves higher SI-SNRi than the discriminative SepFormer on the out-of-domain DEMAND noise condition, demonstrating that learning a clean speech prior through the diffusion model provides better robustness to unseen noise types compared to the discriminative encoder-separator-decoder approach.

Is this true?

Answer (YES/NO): NO